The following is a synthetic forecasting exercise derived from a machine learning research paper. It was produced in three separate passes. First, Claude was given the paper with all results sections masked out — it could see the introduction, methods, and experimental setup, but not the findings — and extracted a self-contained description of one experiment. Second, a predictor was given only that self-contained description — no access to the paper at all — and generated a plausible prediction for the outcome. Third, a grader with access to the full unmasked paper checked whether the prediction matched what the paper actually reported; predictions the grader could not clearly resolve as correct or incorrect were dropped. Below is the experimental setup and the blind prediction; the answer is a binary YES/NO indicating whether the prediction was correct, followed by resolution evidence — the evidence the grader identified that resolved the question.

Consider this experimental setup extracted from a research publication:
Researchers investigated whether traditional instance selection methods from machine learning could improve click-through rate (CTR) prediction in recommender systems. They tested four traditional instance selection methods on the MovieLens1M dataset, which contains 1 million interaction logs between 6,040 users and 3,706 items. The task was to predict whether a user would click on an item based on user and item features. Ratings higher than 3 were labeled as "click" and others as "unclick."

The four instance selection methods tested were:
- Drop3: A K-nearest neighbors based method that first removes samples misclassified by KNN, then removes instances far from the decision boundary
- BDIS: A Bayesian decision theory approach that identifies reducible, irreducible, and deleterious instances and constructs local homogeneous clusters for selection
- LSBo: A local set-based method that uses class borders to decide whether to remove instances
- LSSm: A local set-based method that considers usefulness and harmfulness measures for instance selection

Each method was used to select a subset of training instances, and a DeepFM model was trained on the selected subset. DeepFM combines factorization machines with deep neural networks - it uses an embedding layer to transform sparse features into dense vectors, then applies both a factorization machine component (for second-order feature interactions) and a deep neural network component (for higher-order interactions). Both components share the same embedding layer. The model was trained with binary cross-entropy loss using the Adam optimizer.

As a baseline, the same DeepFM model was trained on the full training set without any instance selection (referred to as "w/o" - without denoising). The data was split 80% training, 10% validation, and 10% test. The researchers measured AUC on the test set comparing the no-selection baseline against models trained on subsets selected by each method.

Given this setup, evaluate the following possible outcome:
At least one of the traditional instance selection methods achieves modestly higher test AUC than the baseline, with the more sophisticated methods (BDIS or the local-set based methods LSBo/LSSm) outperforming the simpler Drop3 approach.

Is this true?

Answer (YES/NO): NO